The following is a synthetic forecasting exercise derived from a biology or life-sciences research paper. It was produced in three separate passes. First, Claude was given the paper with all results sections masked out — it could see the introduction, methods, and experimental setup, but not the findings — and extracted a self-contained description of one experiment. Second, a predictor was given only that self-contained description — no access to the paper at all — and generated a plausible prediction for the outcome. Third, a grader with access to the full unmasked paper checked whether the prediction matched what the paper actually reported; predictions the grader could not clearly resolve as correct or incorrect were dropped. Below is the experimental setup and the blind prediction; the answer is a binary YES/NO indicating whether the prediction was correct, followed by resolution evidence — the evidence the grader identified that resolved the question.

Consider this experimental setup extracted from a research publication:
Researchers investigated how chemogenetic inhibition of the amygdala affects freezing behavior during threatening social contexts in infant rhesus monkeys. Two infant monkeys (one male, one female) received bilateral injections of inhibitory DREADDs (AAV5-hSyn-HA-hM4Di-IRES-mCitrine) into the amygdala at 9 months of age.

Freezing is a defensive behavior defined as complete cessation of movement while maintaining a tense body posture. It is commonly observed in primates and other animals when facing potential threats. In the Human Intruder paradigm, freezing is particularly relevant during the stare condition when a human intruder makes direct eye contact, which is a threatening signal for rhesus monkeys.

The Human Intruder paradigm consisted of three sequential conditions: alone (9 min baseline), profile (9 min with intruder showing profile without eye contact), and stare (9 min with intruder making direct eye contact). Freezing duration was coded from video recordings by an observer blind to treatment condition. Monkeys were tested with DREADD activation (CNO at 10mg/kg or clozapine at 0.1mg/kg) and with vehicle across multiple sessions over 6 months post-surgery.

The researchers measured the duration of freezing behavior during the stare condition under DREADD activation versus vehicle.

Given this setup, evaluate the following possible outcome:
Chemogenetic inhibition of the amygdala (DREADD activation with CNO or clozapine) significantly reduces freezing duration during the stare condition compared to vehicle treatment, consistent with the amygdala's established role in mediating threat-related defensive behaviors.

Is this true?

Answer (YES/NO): NO